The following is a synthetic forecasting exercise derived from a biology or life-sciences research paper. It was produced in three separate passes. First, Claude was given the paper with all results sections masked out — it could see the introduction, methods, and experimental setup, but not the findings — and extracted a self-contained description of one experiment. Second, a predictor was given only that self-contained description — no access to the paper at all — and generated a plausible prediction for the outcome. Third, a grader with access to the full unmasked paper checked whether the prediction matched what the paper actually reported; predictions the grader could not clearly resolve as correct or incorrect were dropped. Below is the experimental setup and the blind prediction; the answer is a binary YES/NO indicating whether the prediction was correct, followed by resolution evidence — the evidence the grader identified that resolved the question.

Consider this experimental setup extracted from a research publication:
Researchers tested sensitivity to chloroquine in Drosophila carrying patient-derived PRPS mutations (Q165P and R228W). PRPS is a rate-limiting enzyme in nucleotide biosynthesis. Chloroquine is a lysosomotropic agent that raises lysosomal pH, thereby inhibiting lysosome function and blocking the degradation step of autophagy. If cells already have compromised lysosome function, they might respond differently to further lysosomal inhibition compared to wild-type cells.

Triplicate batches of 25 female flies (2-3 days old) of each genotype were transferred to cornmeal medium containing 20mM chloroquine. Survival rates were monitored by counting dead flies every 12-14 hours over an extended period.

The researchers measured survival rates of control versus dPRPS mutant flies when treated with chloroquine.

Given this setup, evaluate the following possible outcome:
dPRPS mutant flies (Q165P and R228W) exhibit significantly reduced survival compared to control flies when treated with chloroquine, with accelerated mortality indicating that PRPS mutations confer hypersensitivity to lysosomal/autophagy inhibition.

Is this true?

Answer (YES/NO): YES